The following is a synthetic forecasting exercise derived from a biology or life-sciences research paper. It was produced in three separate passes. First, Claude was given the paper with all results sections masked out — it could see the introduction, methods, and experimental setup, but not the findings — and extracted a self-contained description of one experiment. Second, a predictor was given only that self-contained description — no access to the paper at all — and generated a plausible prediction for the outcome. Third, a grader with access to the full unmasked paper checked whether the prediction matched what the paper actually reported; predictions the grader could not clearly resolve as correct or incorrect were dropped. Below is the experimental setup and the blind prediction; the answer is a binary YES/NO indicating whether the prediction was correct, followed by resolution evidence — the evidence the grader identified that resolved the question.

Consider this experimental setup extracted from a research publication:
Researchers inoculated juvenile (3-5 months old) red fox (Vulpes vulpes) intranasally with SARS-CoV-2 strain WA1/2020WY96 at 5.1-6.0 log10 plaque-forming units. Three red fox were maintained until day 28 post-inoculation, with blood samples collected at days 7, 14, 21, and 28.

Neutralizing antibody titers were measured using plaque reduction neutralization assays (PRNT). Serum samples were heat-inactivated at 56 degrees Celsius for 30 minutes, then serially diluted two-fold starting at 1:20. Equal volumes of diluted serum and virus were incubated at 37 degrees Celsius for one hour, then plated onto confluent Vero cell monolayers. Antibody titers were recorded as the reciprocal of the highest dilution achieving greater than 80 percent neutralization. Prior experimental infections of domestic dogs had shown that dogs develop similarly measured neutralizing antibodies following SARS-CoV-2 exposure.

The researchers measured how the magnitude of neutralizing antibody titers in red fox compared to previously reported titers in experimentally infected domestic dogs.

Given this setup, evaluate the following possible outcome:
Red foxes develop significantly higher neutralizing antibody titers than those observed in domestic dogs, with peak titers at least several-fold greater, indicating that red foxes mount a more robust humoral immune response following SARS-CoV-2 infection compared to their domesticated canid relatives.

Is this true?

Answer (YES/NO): NO